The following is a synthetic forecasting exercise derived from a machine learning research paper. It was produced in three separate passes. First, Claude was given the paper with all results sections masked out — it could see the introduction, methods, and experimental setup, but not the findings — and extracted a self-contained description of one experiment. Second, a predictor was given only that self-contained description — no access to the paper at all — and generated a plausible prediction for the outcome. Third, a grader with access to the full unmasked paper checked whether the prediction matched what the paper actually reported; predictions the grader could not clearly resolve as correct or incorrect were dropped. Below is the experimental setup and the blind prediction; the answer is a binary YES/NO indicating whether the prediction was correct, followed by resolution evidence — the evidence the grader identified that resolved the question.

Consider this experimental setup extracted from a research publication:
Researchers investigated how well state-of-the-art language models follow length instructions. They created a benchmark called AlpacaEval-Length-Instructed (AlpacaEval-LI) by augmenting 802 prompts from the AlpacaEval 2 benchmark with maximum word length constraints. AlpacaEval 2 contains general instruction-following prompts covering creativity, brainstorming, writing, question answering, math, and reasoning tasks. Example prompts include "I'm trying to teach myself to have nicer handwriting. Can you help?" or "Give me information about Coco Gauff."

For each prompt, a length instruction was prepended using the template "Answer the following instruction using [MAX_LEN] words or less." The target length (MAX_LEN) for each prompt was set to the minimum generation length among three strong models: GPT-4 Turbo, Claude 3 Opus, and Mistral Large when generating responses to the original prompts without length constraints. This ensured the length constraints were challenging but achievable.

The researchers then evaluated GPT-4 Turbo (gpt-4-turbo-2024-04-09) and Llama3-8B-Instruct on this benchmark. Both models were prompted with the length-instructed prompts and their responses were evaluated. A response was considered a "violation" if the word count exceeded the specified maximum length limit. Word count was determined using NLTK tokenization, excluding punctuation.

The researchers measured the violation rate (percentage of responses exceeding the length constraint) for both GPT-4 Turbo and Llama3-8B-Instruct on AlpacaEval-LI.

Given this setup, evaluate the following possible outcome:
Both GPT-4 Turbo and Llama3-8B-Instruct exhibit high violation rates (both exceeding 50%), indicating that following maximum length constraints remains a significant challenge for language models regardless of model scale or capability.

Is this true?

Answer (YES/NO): NO